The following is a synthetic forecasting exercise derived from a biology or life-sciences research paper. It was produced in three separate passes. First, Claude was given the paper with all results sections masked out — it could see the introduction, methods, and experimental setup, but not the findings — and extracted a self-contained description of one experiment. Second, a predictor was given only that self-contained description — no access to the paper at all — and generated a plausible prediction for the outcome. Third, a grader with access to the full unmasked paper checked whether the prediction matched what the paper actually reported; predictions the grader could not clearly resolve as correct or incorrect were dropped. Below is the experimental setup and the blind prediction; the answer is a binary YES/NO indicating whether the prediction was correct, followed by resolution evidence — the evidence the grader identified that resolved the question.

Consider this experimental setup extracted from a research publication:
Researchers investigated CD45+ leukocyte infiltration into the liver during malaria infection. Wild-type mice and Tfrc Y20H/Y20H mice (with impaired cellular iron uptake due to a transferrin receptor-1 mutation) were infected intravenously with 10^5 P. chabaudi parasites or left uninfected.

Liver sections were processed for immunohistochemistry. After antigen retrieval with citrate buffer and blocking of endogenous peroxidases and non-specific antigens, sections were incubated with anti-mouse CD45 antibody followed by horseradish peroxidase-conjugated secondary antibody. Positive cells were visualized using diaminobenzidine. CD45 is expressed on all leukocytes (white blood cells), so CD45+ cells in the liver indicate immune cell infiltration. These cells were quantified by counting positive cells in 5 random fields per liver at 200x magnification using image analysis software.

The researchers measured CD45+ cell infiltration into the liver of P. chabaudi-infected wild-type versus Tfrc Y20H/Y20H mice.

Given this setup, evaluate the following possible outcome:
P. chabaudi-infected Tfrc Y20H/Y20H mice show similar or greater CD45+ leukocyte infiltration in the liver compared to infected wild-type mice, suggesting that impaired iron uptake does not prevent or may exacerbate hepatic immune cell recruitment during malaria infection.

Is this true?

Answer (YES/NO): NO